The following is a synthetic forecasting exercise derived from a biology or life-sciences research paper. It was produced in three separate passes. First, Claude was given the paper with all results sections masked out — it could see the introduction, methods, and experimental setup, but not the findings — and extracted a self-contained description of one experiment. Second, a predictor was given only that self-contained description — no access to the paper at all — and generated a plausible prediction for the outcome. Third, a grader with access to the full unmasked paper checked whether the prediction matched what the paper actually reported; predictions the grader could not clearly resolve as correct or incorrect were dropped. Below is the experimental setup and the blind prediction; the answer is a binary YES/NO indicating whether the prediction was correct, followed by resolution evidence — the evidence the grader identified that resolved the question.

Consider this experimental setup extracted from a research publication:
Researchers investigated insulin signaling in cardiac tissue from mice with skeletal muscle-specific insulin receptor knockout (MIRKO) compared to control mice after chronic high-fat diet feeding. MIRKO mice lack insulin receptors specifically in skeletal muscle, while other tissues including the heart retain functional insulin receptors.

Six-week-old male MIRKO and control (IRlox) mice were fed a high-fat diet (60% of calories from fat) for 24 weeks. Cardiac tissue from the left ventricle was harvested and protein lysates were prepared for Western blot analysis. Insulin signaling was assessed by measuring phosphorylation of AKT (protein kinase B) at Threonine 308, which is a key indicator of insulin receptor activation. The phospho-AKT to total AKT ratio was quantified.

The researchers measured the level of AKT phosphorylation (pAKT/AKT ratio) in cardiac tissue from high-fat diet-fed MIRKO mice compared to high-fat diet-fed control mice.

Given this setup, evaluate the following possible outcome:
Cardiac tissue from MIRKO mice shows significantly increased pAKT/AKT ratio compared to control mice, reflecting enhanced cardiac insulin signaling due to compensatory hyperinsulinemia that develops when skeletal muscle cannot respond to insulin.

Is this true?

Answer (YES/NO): YES